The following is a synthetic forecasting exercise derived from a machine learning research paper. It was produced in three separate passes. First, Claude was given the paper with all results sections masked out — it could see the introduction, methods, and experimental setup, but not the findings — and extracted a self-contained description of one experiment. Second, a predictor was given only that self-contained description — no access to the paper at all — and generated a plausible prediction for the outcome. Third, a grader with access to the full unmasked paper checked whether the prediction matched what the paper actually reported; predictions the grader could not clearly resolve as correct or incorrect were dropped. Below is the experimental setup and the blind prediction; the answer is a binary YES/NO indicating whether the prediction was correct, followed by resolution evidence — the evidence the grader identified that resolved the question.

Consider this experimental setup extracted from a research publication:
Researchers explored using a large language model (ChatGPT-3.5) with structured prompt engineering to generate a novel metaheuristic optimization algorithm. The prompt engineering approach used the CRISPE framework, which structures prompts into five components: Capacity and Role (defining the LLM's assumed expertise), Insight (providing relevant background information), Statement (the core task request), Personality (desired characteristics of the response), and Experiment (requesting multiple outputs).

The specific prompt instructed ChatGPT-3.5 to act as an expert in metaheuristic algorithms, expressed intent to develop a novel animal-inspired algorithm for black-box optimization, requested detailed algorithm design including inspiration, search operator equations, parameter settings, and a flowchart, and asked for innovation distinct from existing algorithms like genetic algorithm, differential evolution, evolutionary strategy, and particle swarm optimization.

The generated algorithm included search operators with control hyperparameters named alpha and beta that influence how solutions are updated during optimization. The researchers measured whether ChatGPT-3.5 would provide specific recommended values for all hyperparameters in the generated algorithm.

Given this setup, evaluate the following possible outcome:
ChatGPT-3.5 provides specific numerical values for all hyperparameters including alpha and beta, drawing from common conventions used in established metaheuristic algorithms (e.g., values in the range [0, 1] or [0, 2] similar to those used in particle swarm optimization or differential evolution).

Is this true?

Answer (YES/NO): NO